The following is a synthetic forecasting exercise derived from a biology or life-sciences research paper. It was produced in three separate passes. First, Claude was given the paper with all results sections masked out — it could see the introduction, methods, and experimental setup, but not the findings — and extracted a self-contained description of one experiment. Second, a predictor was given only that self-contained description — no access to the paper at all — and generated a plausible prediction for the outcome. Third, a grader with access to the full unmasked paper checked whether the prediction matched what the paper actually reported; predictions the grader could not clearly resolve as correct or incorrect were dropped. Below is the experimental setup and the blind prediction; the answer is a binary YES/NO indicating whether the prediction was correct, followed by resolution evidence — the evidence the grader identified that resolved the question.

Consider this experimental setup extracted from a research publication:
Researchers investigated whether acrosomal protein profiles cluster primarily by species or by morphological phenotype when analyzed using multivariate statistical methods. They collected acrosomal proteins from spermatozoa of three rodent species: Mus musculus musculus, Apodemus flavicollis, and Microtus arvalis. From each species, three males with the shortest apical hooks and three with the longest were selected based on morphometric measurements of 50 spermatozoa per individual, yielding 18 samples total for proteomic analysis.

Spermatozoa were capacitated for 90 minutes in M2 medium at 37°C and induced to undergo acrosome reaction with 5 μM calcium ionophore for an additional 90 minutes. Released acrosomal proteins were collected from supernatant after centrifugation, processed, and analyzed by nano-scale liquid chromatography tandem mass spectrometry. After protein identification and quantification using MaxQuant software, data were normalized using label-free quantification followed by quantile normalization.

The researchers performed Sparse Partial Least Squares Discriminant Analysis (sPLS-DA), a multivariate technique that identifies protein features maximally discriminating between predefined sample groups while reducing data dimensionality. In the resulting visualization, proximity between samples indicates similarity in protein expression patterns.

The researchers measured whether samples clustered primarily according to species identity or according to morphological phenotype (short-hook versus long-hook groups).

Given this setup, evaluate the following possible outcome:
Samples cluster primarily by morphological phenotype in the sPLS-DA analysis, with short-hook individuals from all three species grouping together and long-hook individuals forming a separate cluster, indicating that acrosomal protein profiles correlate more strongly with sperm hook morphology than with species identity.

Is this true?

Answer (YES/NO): NO